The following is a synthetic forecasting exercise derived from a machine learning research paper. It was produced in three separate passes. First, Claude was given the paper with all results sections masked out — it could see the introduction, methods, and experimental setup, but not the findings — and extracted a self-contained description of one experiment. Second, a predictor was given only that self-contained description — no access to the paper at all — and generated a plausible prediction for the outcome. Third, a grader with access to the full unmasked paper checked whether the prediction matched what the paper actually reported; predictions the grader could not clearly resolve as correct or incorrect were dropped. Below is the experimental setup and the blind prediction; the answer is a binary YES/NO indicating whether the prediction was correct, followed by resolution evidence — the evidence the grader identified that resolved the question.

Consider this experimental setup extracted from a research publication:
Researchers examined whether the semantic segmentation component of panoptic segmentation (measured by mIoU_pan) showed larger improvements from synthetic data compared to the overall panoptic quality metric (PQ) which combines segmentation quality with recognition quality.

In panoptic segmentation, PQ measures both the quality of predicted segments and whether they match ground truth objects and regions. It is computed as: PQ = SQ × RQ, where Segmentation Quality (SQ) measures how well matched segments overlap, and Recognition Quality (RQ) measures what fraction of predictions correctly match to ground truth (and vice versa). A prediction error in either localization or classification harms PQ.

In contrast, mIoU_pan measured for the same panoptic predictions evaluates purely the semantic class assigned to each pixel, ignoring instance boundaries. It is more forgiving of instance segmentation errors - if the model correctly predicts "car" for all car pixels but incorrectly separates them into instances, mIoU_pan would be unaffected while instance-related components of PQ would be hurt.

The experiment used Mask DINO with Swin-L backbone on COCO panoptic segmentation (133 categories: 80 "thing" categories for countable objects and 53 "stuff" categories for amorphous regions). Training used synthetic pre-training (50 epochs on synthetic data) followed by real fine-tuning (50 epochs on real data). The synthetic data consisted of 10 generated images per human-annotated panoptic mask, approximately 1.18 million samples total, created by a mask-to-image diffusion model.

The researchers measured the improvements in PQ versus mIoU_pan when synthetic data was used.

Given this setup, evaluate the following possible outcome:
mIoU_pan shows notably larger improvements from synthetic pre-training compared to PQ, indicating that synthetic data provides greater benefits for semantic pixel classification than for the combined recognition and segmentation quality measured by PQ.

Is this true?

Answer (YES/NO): YES